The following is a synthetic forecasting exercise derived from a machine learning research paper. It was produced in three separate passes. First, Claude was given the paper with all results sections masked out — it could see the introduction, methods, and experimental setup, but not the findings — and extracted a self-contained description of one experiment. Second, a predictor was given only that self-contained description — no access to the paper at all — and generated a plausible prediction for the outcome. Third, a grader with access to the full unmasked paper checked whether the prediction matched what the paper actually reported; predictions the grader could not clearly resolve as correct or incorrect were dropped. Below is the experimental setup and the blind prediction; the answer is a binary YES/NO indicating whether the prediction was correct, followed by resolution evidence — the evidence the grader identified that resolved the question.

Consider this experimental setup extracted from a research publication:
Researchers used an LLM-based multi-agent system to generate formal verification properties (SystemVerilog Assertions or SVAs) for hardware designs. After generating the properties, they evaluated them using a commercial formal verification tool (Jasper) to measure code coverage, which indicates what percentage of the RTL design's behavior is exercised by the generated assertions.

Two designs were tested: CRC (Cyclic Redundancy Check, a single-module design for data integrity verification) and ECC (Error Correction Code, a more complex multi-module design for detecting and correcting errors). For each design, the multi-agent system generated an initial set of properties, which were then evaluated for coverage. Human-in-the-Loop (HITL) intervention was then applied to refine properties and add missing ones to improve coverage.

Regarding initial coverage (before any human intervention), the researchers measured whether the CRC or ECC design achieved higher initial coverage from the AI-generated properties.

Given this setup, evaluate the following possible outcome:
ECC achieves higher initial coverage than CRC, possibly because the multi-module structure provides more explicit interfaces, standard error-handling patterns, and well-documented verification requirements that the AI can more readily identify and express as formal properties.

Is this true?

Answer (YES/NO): YES